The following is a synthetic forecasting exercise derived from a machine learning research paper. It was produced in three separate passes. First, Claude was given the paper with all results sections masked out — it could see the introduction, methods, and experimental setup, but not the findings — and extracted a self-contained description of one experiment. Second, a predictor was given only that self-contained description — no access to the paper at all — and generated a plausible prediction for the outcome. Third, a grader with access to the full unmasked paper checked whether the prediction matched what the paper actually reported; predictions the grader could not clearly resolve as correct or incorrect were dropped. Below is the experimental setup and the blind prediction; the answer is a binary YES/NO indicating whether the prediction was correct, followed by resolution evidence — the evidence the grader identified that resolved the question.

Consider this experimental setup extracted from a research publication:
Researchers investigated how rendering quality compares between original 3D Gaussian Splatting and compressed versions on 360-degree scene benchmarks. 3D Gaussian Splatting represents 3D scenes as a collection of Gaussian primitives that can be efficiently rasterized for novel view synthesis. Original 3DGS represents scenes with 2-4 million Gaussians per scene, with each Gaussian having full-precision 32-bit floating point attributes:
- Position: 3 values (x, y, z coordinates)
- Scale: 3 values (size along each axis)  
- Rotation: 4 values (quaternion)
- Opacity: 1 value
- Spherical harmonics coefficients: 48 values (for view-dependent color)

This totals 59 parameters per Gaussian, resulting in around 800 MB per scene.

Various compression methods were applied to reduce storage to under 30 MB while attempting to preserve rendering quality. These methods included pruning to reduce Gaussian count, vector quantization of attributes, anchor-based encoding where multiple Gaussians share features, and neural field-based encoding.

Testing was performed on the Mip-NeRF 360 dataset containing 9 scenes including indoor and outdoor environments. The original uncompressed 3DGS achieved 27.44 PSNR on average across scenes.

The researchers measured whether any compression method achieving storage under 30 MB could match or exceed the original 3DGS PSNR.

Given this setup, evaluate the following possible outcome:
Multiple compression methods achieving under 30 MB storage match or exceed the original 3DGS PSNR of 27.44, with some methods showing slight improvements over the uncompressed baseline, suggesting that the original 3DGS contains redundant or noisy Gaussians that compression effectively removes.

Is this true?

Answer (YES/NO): NO